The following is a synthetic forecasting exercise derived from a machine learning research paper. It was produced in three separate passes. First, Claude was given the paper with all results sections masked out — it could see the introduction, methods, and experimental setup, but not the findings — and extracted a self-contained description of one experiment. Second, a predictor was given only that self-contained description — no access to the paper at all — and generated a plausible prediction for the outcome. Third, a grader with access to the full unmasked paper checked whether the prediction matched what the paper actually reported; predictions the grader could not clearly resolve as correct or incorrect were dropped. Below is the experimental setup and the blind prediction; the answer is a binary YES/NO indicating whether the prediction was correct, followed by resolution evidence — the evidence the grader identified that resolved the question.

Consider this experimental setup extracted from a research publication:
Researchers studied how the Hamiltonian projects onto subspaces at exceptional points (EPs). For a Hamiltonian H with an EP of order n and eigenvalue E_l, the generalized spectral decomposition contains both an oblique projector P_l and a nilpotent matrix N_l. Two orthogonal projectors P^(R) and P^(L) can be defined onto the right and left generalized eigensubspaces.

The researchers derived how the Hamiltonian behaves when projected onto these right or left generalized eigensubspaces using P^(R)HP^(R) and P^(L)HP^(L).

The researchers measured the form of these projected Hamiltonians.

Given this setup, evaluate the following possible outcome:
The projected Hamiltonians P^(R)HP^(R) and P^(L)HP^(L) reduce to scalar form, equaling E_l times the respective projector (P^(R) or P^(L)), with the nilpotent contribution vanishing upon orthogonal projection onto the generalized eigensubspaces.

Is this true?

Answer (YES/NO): NO